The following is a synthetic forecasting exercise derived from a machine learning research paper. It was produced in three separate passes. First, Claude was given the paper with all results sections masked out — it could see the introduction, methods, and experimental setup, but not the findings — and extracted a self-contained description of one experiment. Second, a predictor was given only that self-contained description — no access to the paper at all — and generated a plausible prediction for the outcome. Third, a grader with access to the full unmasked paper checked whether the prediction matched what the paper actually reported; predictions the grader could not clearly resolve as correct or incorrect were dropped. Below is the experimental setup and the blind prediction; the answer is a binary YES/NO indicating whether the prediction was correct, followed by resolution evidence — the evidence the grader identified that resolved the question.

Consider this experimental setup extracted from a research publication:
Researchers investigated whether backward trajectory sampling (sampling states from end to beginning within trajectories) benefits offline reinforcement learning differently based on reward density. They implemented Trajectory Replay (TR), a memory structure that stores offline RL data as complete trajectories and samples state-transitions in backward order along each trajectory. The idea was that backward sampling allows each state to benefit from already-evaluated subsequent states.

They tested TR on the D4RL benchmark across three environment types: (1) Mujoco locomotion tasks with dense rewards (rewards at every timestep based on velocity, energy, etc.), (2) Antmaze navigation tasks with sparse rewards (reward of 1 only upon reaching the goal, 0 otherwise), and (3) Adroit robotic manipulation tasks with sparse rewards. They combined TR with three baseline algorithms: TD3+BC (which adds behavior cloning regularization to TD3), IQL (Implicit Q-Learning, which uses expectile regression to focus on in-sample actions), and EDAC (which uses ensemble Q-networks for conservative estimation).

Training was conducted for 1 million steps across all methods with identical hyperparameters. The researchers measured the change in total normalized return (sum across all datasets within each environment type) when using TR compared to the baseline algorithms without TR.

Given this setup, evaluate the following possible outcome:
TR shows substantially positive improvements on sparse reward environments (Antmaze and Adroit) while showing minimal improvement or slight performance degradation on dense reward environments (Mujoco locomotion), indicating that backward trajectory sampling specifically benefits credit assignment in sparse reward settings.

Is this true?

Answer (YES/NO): NO